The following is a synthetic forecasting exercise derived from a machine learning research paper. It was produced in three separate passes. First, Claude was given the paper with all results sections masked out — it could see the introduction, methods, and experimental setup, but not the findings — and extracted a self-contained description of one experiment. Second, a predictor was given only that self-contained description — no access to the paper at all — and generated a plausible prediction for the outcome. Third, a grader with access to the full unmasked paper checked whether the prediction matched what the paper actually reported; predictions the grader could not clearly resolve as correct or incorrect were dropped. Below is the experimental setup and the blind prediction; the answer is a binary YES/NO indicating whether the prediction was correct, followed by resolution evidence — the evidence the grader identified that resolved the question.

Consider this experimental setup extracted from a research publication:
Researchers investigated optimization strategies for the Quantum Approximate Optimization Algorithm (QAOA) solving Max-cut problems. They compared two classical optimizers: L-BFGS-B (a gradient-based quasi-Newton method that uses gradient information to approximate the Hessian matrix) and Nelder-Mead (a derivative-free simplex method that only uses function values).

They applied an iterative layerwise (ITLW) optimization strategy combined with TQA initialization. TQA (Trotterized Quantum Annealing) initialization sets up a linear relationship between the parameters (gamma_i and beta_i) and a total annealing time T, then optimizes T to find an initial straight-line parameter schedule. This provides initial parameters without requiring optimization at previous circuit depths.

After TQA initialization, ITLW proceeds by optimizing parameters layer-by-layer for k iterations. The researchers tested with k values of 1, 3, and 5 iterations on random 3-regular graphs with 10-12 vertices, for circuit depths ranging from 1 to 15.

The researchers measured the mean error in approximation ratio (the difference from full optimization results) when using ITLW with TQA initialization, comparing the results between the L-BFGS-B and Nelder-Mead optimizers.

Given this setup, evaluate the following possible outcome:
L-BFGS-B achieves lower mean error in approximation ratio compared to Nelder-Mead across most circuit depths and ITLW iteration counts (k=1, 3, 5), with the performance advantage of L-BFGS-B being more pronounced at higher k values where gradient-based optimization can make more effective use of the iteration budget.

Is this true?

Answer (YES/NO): NO